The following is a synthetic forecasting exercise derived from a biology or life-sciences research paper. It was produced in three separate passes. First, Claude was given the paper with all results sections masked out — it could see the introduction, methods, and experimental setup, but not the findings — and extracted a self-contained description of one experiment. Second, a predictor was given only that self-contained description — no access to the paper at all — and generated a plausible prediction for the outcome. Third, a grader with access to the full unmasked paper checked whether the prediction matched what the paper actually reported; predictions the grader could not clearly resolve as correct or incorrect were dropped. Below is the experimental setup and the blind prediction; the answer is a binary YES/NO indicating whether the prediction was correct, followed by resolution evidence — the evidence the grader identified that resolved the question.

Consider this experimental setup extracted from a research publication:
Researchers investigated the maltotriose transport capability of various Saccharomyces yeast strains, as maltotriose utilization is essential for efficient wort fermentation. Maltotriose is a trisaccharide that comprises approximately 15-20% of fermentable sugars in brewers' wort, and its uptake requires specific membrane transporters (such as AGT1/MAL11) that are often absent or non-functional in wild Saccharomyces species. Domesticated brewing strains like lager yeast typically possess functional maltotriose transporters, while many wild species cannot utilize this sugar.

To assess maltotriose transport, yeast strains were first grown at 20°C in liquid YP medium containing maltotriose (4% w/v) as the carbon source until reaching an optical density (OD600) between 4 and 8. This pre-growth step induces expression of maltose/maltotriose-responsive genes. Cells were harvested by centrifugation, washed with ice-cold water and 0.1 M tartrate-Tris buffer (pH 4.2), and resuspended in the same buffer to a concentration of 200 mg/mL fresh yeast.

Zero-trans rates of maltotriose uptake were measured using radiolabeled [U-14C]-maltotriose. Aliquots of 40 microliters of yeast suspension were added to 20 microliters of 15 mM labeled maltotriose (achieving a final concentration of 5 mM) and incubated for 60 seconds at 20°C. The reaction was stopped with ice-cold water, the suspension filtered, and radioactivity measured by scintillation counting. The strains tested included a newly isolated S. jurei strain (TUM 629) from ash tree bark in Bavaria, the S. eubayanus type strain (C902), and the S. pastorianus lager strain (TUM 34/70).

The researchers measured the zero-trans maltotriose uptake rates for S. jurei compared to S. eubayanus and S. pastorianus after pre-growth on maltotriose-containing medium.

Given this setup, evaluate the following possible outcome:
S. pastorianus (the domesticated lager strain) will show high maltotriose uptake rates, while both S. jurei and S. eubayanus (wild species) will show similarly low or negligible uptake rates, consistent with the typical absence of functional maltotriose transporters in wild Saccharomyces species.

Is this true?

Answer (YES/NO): NO